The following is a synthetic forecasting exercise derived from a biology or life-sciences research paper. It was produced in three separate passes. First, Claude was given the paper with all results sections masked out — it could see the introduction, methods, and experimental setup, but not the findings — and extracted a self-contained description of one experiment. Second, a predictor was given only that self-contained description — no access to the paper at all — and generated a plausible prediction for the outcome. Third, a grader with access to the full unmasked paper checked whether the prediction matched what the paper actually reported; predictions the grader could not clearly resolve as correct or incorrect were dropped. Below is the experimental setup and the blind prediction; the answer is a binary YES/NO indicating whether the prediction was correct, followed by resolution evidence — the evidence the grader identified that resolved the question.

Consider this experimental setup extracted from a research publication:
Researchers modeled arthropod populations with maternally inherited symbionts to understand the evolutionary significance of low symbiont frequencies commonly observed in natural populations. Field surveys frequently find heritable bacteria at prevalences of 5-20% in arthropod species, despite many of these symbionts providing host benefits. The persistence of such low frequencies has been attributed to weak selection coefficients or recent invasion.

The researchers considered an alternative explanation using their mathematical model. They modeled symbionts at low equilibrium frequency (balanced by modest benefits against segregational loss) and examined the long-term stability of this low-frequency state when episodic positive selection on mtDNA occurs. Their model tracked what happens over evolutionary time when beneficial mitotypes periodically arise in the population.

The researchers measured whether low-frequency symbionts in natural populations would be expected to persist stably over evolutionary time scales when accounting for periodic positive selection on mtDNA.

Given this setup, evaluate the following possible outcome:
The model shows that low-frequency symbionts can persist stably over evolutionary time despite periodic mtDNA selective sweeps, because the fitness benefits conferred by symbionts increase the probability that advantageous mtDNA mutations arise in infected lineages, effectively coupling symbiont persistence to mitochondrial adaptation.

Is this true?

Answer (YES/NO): NO